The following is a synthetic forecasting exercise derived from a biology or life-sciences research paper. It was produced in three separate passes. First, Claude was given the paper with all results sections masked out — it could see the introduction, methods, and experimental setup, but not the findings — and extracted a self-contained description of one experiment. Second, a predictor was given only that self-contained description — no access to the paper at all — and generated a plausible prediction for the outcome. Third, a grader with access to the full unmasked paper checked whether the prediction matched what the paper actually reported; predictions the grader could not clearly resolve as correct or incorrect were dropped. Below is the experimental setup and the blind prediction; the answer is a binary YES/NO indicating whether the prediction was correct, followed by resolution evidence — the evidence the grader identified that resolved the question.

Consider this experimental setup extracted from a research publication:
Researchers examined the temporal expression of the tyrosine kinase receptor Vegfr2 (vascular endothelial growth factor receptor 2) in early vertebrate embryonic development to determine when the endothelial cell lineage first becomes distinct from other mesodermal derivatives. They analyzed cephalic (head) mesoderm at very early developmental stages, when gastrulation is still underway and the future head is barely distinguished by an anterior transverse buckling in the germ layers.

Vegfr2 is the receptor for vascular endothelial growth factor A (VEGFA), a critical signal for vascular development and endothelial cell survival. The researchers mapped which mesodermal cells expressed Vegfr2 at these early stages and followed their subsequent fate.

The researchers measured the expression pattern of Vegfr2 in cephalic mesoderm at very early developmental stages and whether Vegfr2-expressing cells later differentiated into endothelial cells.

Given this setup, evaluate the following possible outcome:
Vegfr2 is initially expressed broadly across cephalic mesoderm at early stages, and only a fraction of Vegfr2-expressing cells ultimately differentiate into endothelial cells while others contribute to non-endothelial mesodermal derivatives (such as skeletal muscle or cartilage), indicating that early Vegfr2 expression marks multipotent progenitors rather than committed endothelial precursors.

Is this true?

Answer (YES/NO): NO